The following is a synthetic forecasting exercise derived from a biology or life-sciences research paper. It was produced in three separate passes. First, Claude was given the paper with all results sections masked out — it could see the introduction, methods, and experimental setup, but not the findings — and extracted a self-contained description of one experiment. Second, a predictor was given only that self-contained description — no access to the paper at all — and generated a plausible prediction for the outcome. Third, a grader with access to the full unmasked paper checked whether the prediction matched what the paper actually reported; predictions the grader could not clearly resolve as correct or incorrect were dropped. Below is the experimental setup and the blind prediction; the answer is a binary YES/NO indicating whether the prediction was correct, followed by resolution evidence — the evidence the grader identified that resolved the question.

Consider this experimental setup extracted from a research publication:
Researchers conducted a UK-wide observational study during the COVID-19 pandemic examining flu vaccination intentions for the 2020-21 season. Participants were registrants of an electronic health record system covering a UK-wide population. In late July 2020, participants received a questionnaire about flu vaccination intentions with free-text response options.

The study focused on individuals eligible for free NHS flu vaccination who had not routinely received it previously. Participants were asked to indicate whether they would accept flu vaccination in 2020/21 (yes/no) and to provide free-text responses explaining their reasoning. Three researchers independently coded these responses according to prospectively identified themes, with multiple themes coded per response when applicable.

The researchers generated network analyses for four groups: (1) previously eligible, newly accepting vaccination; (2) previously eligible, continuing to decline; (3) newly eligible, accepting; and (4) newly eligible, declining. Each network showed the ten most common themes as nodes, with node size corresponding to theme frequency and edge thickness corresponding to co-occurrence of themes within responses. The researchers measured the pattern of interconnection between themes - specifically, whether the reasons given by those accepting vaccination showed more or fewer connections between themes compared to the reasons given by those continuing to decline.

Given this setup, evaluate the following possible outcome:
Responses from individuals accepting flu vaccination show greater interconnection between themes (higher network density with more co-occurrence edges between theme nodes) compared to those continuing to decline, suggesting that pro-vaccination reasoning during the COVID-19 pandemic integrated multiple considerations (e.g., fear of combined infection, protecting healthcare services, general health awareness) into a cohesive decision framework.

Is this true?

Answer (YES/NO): YES